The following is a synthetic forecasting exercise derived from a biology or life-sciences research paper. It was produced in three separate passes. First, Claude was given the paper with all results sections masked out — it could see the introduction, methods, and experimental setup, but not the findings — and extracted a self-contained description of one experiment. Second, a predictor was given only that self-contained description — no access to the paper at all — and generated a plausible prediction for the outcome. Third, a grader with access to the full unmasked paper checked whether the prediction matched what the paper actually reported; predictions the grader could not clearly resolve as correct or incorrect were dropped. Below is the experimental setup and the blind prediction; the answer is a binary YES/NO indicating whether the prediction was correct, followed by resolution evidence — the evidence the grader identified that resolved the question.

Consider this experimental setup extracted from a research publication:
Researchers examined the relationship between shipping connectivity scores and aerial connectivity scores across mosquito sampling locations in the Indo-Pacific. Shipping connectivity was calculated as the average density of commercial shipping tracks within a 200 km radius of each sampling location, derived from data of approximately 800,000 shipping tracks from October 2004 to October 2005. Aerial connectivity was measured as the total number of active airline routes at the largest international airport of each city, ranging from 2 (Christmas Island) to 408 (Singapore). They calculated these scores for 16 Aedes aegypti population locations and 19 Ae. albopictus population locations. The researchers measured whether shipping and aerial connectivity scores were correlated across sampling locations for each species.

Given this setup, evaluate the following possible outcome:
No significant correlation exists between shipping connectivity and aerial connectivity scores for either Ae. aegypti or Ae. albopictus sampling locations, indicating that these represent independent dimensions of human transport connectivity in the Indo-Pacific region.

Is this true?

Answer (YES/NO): YES